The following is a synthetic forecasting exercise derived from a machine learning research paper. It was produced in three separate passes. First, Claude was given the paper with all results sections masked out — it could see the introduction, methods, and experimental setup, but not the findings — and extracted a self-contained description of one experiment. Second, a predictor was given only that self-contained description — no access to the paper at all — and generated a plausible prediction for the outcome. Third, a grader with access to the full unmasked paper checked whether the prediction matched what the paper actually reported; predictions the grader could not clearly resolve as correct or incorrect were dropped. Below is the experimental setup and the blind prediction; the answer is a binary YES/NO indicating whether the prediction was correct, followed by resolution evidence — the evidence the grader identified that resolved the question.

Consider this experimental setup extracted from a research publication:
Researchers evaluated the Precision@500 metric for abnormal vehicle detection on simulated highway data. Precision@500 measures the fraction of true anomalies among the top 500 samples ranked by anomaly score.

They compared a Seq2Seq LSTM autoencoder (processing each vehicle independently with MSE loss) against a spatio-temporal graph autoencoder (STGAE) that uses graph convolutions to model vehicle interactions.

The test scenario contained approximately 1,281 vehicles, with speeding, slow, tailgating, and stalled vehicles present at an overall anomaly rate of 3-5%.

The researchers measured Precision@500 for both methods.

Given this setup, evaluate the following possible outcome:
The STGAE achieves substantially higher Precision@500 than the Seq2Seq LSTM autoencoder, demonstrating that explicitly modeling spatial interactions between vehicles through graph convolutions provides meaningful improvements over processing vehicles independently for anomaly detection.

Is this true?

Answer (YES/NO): NO